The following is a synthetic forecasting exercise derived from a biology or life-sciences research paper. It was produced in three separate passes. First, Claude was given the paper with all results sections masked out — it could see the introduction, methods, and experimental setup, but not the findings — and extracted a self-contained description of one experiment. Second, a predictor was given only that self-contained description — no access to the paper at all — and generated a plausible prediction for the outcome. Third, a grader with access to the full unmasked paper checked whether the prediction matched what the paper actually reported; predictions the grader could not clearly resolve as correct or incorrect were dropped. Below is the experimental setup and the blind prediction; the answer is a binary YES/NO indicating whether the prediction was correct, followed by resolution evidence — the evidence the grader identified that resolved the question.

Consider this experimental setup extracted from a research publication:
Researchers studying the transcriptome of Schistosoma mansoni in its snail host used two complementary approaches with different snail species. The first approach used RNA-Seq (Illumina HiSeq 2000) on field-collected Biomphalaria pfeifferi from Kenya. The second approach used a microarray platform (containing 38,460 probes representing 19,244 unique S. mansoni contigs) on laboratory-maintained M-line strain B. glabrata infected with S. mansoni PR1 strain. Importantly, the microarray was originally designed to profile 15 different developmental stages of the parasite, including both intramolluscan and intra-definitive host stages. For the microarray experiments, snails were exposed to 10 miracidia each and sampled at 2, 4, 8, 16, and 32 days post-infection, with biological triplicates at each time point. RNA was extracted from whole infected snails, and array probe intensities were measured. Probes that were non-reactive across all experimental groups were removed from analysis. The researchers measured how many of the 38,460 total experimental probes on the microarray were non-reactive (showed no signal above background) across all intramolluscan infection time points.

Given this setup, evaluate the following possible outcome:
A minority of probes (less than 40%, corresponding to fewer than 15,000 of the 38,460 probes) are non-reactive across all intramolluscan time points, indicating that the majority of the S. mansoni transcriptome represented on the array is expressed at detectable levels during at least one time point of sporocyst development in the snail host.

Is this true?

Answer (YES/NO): NO